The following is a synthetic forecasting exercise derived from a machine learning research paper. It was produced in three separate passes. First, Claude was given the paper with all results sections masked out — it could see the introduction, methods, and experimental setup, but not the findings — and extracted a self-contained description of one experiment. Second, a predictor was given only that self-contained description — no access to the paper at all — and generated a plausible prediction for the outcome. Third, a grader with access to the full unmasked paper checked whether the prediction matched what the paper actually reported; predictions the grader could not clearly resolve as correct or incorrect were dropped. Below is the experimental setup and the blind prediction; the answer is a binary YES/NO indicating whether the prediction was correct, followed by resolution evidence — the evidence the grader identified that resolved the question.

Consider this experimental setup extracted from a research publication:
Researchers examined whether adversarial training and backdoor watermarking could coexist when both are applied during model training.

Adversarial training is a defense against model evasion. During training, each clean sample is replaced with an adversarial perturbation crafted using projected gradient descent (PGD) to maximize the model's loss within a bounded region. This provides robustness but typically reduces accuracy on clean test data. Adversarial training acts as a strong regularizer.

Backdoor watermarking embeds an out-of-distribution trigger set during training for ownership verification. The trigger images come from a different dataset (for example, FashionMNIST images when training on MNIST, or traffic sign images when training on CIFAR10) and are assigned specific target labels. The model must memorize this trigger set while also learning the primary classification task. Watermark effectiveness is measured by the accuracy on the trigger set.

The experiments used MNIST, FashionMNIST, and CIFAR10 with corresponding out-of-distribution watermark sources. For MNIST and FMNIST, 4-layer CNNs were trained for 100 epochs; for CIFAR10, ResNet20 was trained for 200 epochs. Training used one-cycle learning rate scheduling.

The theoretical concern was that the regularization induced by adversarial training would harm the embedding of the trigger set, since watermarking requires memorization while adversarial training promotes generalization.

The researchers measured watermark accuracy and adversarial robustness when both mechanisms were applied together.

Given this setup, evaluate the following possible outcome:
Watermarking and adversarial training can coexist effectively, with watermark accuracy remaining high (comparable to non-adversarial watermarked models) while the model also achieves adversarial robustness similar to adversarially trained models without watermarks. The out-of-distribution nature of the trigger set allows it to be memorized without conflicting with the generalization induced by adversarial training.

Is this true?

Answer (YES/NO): NO